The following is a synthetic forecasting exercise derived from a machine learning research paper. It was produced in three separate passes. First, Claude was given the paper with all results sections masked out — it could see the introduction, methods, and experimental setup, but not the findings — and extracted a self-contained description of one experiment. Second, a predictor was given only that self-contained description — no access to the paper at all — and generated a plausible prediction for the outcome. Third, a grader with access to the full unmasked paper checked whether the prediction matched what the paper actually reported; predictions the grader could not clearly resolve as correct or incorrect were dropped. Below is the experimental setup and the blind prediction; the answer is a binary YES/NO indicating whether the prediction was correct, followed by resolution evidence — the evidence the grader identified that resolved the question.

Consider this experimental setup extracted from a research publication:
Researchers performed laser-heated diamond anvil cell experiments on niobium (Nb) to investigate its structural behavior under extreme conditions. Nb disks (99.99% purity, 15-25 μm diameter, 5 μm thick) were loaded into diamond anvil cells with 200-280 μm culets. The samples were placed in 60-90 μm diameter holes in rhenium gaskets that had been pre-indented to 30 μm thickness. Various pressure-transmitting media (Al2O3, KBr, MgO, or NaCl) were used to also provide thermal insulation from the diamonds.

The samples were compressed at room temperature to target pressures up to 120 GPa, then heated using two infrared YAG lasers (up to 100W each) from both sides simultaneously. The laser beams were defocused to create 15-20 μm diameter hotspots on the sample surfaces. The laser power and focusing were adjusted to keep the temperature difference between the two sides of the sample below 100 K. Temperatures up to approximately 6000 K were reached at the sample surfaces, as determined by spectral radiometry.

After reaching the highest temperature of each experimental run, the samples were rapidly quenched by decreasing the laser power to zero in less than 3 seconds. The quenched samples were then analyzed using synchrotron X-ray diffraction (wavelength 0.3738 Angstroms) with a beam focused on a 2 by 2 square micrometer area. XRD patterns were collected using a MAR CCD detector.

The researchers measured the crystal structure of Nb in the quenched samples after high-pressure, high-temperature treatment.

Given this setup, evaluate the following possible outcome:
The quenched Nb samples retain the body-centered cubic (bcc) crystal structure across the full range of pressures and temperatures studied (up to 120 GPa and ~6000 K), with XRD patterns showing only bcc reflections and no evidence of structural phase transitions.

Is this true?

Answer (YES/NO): YES